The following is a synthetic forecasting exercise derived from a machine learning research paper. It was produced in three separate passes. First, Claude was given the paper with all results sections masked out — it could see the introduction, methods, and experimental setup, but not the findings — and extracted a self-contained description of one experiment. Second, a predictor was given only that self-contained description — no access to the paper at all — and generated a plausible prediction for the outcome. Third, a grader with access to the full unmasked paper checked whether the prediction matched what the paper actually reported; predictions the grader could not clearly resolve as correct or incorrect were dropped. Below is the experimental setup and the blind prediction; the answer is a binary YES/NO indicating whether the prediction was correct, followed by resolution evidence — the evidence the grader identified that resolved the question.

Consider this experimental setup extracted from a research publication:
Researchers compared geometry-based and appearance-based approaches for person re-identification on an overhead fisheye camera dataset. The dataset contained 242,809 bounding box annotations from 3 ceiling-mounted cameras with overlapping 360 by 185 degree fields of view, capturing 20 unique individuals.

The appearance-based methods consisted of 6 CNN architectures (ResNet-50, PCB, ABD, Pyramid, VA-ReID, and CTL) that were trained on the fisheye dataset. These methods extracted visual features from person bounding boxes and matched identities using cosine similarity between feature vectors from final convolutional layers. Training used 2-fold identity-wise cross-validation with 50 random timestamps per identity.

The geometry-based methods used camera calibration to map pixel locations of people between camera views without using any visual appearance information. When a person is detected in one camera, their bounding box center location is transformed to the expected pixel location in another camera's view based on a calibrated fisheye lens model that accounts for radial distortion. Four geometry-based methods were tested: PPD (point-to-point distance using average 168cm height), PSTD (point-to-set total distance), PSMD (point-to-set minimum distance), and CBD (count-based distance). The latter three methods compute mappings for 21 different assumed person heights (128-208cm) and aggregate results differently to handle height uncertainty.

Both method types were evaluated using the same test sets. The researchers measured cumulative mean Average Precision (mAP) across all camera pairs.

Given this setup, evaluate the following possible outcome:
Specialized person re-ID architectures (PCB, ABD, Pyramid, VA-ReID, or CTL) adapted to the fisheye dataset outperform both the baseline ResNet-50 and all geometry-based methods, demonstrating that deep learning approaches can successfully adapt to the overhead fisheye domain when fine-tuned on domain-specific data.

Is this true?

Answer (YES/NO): NO